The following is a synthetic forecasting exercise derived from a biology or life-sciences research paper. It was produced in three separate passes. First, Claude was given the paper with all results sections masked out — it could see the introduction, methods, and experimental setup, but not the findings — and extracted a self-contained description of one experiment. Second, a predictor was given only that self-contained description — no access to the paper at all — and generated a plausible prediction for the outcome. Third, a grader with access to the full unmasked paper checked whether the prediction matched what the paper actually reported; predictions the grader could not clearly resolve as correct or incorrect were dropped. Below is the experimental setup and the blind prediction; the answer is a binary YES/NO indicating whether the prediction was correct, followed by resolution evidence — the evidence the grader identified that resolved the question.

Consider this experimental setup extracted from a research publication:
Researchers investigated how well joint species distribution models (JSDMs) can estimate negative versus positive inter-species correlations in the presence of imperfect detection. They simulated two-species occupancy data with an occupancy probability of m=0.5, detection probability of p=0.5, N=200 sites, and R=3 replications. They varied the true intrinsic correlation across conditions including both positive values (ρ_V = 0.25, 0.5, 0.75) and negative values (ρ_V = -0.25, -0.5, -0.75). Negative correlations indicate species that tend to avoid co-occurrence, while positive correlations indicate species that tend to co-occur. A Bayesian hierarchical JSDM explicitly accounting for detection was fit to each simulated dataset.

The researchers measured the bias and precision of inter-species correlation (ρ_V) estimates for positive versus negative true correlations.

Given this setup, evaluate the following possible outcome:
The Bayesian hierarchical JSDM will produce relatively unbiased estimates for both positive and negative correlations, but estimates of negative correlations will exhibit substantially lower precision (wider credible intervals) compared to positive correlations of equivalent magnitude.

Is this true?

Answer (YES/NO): NO